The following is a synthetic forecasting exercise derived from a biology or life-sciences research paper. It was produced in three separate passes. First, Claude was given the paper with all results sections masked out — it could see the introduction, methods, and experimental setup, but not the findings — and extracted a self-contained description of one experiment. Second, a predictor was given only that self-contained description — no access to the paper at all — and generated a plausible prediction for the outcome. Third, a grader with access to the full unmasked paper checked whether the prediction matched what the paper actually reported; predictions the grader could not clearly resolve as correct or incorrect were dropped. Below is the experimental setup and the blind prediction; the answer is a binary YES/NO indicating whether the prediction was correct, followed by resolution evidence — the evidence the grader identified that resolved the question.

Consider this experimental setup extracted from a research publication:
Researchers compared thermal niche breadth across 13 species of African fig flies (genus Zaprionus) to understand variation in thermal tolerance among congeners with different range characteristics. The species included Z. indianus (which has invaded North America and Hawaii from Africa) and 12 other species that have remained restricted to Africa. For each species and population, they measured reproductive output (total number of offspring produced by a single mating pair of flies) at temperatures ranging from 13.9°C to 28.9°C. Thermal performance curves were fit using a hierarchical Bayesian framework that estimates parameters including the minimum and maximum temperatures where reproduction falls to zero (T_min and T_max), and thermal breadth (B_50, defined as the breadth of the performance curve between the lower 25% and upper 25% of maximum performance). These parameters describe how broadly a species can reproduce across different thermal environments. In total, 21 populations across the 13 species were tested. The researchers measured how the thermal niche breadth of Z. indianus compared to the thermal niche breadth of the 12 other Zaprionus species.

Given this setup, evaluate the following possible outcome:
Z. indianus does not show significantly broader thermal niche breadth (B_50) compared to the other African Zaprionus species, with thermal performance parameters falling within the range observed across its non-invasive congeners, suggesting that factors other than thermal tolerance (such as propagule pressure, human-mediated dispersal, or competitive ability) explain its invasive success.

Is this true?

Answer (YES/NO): NO